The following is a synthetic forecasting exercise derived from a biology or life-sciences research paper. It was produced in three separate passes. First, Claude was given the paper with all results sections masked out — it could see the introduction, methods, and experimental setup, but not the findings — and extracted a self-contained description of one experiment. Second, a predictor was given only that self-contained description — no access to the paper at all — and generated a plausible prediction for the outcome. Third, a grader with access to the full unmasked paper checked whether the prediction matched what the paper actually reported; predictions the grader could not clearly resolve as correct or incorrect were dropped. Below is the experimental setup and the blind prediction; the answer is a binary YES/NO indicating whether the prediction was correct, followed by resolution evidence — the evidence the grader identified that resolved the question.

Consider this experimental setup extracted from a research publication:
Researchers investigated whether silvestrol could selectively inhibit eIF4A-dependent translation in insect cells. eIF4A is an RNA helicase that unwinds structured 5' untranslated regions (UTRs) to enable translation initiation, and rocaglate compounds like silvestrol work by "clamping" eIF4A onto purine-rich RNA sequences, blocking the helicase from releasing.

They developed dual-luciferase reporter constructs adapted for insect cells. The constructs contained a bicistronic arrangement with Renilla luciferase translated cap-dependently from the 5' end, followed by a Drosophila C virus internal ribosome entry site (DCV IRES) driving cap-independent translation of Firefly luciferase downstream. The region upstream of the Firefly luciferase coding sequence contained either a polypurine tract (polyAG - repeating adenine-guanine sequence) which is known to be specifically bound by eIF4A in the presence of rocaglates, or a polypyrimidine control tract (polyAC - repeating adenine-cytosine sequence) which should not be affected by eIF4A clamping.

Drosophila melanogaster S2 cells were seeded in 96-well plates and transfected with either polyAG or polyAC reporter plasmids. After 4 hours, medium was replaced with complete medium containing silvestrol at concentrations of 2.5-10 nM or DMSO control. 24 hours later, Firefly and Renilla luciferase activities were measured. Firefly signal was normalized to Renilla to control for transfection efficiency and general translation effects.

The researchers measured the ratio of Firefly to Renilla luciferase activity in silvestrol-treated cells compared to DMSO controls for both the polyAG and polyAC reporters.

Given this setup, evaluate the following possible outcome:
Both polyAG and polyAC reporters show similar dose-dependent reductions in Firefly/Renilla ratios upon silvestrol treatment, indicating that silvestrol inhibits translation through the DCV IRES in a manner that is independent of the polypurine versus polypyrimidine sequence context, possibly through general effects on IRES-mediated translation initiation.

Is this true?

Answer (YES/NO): NO